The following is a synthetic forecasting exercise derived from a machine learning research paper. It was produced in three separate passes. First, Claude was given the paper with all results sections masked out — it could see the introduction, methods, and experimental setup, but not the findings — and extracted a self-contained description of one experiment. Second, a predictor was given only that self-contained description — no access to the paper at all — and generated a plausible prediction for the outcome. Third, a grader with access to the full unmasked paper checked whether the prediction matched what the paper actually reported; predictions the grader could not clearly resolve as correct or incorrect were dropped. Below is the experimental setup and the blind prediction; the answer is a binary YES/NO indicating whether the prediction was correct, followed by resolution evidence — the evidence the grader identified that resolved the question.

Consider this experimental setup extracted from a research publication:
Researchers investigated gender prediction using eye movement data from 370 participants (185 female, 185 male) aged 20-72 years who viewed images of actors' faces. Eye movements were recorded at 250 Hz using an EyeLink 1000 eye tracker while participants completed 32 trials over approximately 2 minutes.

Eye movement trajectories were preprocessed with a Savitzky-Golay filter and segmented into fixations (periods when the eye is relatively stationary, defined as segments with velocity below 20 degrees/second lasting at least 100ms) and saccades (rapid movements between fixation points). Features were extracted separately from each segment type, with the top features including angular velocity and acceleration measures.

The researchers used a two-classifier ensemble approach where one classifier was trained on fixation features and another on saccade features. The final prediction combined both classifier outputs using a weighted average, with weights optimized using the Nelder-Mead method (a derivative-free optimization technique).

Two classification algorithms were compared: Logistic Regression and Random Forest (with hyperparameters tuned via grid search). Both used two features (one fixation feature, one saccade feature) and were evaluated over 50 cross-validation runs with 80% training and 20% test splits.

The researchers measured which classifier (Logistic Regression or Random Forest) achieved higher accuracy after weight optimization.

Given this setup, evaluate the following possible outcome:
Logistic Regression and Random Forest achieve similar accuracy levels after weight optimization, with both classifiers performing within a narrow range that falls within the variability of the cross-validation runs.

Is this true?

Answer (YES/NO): NO